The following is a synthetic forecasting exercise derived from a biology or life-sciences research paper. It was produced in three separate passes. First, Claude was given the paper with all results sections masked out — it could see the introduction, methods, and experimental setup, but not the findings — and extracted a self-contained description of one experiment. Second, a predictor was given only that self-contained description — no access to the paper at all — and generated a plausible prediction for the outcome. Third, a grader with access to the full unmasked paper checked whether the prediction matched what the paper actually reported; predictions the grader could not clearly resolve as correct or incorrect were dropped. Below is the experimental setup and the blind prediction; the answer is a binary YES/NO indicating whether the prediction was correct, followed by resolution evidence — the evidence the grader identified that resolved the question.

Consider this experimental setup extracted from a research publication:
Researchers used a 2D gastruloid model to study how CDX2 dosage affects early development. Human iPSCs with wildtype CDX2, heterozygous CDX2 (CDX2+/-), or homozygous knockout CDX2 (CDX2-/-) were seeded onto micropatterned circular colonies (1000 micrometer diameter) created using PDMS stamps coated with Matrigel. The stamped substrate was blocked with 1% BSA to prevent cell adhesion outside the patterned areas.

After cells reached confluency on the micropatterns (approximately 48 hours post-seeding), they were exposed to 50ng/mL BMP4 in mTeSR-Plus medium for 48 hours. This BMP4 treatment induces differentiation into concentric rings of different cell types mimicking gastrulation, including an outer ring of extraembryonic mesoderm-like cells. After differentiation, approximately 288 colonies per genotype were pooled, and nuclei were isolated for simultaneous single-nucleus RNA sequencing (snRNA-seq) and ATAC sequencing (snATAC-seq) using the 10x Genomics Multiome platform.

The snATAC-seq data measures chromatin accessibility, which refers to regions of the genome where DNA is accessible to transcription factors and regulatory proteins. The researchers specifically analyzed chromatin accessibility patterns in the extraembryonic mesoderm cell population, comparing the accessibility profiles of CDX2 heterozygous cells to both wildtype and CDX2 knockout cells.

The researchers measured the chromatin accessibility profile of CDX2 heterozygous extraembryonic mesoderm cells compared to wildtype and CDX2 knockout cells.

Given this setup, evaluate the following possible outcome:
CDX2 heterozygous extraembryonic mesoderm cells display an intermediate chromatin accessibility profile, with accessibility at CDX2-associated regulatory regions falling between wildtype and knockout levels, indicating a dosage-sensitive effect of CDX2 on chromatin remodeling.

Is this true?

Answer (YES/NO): NO